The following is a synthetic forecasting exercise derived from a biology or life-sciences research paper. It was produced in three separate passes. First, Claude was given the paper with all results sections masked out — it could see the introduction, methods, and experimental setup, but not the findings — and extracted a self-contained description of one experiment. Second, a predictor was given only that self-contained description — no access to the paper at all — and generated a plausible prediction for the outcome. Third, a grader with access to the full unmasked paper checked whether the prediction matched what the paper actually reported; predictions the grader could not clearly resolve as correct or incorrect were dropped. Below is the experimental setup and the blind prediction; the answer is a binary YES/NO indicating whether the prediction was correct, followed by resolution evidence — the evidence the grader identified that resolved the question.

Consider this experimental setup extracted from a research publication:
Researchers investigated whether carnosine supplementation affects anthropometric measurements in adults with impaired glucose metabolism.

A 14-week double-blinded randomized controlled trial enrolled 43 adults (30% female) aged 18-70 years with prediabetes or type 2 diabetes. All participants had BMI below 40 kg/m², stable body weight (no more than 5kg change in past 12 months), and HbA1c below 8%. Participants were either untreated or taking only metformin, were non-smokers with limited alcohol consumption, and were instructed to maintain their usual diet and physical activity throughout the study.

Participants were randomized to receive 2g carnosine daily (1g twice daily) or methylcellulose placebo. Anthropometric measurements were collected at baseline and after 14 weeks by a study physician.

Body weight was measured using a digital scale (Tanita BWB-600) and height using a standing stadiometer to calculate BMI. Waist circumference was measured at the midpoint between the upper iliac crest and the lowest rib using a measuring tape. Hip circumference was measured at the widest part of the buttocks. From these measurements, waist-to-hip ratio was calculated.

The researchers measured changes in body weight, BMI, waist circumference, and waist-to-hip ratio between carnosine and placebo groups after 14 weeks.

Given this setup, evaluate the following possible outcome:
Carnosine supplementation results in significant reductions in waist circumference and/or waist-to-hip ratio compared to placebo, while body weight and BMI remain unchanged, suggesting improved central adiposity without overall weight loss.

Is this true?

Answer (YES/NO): NO